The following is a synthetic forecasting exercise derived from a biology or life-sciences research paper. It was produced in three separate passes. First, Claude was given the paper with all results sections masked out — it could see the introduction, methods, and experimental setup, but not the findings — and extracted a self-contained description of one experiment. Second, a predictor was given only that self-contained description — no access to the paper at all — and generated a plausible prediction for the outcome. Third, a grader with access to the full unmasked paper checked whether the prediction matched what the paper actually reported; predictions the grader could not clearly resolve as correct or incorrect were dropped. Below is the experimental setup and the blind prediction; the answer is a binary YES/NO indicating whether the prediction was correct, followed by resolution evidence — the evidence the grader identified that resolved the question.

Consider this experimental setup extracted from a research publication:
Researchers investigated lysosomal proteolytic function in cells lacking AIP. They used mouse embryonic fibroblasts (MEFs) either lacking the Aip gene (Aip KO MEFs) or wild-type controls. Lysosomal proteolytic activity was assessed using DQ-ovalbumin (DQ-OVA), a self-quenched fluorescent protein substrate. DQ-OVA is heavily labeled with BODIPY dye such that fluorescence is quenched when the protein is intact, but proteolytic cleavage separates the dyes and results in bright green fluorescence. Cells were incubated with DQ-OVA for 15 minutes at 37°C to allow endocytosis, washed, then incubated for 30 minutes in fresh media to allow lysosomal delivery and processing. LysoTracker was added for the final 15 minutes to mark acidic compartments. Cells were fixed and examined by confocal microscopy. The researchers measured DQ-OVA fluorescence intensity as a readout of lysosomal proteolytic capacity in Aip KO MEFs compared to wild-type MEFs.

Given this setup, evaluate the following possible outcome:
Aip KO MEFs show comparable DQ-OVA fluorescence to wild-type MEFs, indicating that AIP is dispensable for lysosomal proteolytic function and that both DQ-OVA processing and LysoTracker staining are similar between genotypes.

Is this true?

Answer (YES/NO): NO